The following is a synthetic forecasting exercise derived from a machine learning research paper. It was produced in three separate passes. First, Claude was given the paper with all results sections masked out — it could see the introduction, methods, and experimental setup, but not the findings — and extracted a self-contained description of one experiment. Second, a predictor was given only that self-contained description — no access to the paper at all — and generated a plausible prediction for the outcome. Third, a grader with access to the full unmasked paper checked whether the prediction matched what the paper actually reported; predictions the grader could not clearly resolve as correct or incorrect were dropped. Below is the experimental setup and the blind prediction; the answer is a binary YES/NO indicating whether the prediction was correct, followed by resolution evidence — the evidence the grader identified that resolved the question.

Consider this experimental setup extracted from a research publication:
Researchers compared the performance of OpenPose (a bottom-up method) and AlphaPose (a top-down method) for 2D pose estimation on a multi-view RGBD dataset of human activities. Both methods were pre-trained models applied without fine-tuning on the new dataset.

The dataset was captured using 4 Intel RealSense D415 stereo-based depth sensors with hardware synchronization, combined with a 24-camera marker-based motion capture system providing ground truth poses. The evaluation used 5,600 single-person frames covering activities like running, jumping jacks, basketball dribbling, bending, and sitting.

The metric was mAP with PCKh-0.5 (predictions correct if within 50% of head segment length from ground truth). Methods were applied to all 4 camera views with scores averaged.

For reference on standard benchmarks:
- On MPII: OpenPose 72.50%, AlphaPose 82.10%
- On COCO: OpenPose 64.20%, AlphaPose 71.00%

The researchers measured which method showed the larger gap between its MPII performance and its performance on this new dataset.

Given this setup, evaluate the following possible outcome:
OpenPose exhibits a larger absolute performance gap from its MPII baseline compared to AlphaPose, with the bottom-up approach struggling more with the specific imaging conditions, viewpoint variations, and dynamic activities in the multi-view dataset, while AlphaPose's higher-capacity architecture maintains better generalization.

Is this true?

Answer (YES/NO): YES